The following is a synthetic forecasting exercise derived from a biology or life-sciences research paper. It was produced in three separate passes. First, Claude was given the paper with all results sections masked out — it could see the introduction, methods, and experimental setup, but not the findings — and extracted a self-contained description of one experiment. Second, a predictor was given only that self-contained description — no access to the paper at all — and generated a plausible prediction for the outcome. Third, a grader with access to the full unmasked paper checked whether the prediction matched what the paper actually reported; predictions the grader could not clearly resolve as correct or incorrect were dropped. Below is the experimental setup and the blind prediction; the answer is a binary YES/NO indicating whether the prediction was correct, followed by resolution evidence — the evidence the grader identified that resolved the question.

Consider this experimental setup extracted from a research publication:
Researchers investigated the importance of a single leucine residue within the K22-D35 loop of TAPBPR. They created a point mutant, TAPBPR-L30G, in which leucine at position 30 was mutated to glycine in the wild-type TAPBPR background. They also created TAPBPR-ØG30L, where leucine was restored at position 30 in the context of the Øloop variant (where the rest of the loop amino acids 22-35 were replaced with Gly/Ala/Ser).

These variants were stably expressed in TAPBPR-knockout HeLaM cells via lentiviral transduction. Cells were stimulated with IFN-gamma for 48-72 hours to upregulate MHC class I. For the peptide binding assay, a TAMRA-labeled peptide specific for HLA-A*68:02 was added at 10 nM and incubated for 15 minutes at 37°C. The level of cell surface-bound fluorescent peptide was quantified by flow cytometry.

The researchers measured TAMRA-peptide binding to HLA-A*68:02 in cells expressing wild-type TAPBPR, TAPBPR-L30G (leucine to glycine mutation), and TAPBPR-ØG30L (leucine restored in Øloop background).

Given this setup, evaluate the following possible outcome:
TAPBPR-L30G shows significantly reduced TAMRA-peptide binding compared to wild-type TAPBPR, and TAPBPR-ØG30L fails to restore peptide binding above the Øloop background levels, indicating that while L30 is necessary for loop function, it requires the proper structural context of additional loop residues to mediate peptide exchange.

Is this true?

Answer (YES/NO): NO